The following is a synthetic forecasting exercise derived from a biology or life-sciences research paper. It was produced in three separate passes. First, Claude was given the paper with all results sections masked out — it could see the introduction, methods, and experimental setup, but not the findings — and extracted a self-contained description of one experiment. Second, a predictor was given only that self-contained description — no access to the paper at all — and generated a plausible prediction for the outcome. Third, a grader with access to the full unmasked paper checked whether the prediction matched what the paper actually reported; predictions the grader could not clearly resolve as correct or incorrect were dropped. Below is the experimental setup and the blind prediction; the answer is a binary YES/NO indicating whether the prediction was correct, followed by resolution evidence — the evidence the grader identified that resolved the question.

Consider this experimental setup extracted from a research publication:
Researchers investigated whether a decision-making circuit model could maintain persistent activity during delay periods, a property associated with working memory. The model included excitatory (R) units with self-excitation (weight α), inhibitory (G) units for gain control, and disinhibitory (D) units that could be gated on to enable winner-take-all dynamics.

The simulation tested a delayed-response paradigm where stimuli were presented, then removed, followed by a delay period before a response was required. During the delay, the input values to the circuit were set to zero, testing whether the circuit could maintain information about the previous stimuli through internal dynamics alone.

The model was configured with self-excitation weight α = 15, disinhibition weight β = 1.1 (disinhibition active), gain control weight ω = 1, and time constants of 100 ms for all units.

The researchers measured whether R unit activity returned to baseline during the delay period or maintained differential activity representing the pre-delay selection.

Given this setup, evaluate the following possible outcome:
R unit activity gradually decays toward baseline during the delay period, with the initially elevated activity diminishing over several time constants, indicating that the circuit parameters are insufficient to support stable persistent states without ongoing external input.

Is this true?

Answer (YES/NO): NO